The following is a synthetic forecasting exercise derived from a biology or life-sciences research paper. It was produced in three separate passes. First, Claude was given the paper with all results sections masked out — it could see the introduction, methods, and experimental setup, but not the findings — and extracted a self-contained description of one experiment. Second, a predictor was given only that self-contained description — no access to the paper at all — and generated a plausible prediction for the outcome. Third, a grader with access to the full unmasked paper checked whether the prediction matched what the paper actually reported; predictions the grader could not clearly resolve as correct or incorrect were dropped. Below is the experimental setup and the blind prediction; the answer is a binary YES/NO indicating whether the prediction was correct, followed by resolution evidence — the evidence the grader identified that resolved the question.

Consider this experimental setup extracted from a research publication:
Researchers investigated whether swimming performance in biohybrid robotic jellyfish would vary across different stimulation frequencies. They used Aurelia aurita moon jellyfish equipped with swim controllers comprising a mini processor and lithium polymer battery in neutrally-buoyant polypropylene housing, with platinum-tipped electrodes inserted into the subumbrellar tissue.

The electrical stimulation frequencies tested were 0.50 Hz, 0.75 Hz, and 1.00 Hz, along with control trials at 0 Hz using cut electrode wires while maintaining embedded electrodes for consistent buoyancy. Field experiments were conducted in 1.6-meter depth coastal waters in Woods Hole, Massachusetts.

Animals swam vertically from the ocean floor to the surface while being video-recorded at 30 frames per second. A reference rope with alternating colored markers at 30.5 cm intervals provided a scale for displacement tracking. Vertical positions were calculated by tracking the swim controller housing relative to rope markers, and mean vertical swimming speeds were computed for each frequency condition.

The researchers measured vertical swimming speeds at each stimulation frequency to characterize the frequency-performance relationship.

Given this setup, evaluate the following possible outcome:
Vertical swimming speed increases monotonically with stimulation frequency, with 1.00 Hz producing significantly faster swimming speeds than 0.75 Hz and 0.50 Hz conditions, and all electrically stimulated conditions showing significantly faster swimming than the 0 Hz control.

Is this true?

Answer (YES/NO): NO